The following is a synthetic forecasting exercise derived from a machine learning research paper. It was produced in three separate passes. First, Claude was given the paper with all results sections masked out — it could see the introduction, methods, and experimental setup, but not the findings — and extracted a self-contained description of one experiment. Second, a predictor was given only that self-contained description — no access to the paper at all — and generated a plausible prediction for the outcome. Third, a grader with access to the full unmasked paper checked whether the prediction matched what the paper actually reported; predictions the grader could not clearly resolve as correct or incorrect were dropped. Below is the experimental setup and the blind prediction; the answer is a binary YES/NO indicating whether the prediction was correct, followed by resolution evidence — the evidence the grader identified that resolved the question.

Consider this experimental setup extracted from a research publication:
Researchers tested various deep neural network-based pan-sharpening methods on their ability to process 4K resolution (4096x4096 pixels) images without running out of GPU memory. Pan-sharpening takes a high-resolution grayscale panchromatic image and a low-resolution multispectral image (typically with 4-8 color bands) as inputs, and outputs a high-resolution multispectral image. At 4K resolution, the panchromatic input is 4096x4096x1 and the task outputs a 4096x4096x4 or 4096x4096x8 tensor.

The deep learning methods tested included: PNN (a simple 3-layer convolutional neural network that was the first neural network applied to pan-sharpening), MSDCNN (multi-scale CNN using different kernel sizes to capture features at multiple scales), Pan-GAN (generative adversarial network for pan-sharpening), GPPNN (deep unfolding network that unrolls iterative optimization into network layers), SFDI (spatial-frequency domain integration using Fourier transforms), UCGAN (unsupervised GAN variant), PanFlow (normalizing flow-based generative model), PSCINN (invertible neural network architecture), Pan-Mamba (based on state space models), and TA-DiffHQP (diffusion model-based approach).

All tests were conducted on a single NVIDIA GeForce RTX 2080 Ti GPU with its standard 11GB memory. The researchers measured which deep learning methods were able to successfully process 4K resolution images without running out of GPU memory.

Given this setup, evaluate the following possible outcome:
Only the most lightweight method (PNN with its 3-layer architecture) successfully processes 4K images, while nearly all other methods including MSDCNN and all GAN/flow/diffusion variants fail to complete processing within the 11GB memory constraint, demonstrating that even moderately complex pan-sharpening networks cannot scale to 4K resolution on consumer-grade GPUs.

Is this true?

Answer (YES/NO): YES